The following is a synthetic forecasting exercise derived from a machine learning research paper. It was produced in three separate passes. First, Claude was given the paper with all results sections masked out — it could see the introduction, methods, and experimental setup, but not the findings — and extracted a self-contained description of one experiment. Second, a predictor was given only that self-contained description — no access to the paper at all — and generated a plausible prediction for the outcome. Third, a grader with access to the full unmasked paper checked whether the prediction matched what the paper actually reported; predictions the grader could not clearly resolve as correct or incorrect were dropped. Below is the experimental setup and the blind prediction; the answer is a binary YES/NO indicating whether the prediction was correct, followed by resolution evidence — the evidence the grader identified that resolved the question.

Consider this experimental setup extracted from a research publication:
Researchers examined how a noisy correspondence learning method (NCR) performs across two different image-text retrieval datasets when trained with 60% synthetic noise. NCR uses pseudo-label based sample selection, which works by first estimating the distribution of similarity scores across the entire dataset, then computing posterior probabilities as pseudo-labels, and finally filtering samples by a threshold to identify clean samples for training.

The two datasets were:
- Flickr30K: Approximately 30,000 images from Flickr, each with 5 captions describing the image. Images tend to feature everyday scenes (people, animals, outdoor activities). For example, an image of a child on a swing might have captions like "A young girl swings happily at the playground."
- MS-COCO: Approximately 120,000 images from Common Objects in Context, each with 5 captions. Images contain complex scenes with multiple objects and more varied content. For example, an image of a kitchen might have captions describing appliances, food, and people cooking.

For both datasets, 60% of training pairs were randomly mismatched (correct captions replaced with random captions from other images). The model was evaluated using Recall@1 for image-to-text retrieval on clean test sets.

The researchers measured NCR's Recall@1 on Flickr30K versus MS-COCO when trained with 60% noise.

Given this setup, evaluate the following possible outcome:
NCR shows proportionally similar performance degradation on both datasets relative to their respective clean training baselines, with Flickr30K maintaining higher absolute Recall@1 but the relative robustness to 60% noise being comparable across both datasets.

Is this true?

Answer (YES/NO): NO